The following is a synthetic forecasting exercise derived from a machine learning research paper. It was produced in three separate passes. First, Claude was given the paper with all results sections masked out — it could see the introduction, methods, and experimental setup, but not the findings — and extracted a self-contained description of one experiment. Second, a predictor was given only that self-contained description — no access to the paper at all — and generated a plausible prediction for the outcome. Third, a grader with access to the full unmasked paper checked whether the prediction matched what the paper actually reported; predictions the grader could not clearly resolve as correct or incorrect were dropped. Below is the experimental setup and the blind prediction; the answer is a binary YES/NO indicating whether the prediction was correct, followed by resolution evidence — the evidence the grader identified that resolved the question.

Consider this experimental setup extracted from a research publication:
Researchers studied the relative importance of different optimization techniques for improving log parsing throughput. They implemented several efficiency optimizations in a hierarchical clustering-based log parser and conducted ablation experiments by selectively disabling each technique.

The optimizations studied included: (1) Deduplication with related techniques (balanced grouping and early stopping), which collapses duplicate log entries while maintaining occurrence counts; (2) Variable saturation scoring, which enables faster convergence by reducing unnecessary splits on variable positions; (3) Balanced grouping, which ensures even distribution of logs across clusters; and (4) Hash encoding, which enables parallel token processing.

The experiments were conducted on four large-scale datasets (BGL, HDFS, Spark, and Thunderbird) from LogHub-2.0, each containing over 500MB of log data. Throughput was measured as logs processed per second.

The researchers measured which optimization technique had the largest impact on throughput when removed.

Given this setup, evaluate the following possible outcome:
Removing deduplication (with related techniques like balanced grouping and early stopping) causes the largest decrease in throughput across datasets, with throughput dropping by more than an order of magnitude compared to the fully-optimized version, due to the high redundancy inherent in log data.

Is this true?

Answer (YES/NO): YES